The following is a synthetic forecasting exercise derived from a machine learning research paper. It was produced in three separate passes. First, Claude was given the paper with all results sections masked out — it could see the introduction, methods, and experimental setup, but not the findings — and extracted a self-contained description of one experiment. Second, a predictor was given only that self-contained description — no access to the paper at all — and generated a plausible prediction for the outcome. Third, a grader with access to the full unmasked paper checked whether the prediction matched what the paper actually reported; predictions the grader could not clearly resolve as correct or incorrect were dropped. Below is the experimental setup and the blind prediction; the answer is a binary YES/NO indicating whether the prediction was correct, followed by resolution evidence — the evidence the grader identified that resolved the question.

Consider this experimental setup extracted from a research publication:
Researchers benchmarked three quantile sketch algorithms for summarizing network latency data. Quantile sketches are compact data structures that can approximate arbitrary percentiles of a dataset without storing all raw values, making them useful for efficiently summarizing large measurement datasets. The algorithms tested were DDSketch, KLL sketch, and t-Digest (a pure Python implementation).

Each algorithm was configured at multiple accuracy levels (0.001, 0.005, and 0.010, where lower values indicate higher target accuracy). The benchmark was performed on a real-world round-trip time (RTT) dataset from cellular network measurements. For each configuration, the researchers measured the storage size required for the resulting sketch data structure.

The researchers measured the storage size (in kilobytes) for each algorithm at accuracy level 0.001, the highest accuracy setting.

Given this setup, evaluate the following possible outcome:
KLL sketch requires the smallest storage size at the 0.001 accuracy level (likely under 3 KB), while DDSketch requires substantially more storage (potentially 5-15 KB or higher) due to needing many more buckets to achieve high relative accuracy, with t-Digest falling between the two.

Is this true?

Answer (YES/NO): NO